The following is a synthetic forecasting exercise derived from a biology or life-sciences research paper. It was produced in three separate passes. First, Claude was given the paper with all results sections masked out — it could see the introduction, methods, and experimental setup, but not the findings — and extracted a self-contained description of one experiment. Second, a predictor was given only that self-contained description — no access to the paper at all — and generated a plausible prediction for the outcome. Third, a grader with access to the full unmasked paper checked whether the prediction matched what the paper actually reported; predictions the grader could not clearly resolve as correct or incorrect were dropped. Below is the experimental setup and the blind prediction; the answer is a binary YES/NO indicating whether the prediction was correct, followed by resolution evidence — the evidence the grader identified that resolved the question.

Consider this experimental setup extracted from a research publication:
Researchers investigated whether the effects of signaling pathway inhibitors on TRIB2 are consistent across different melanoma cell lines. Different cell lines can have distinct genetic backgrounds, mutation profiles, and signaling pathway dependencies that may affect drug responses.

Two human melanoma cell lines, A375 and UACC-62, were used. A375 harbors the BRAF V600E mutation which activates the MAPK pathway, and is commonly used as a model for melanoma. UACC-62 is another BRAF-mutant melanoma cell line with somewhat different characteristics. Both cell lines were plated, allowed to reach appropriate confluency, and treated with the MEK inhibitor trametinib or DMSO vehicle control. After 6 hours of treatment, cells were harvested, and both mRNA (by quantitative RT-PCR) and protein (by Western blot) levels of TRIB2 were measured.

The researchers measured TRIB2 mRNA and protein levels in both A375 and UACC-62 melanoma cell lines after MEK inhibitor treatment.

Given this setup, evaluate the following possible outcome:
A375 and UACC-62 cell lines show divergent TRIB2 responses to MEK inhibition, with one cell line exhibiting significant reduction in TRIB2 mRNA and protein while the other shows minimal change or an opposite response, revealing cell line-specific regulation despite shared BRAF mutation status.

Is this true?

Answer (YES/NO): NO